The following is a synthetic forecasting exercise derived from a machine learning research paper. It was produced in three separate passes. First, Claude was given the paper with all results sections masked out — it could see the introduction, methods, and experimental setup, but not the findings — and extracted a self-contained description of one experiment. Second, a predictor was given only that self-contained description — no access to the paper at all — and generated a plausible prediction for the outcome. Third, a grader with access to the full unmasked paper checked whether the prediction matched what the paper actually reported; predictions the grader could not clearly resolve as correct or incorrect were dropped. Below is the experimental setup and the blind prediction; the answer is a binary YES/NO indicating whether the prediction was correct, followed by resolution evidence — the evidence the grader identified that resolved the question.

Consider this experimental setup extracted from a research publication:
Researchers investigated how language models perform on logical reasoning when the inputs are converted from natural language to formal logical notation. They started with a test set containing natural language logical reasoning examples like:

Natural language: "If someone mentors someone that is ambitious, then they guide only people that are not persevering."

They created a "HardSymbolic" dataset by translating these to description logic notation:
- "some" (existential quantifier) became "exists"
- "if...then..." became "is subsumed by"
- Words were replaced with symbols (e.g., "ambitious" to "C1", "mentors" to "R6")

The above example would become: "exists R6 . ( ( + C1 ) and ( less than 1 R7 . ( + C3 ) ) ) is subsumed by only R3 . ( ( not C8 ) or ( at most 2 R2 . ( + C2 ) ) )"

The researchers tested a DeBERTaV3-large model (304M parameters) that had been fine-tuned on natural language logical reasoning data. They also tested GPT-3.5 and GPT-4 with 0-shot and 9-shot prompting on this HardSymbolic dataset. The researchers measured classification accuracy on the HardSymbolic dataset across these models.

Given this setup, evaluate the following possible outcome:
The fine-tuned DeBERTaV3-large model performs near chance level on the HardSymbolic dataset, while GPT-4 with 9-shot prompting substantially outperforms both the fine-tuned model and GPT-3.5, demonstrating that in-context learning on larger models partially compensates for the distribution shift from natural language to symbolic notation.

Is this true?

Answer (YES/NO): NO